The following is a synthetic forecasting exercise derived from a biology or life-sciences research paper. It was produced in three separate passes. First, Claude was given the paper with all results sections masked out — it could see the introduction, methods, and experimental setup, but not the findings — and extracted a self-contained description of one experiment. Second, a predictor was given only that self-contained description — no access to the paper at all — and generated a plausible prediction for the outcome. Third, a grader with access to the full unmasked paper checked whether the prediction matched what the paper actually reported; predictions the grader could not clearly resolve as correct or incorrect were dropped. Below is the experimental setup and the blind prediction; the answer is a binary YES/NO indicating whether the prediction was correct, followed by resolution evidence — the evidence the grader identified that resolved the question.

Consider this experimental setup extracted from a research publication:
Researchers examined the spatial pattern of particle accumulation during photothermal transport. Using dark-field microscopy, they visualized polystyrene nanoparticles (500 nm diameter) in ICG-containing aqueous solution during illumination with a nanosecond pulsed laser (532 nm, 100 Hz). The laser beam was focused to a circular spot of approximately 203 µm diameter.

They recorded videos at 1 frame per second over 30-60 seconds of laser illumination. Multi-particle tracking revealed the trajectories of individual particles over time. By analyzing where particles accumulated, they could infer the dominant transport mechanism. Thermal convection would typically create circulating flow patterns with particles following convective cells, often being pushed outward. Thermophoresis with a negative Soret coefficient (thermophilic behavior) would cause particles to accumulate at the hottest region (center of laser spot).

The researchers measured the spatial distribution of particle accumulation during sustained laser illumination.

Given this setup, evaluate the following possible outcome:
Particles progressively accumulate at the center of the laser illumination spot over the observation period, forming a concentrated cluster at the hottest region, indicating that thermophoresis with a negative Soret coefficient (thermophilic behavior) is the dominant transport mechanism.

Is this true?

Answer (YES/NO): NO